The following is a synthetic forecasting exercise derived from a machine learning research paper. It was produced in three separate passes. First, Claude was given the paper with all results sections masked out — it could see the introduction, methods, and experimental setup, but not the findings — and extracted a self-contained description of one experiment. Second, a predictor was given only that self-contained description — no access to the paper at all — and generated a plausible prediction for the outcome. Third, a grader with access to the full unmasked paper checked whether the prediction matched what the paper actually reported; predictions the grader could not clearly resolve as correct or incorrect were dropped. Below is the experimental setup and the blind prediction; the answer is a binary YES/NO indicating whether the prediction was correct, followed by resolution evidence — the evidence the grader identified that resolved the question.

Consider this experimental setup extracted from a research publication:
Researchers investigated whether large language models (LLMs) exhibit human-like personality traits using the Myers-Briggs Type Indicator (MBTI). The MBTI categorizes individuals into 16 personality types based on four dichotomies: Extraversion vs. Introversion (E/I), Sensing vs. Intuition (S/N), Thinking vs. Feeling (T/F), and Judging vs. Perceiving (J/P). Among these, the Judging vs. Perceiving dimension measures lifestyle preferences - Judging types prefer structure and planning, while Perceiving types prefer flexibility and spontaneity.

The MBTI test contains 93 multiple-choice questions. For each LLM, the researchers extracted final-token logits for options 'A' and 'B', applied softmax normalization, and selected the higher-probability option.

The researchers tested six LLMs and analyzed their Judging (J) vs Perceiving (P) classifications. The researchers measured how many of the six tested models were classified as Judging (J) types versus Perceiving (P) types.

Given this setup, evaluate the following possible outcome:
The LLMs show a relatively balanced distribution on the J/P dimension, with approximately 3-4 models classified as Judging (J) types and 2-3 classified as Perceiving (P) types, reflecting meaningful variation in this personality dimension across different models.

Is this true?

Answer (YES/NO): YES